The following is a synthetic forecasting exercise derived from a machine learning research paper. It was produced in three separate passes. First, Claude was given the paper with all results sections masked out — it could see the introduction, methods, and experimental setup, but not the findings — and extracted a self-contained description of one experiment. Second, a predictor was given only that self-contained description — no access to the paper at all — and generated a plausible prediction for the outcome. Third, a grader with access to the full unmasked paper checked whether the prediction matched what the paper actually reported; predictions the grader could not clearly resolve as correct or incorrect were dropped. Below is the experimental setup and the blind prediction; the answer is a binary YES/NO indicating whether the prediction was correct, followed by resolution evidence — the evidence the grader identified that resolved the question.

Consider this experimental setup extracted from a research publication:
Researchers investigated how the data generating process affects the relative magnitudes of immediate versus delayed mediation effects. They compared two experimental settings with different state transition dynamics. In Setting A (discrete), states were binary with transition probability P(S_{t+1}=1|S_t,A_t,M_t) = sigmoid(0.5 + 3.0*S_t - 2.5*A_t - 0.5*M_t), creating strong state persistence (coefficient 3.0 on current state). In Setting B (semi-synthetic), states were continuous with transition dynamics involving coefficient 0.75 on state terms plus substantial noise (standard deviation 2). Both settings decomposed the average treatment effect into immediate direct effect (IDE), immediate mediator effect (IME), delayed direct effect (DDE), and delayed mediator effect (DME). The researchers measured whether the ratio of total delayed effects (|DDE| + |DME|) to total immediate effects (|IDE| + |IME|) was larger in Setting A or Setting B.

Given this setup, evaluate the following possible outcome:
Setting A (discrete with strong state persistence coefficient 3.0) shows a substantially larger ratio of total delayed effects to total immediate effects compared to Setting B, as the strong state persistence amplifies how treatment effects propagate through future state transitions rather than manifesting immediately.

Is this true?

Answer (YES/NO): YES